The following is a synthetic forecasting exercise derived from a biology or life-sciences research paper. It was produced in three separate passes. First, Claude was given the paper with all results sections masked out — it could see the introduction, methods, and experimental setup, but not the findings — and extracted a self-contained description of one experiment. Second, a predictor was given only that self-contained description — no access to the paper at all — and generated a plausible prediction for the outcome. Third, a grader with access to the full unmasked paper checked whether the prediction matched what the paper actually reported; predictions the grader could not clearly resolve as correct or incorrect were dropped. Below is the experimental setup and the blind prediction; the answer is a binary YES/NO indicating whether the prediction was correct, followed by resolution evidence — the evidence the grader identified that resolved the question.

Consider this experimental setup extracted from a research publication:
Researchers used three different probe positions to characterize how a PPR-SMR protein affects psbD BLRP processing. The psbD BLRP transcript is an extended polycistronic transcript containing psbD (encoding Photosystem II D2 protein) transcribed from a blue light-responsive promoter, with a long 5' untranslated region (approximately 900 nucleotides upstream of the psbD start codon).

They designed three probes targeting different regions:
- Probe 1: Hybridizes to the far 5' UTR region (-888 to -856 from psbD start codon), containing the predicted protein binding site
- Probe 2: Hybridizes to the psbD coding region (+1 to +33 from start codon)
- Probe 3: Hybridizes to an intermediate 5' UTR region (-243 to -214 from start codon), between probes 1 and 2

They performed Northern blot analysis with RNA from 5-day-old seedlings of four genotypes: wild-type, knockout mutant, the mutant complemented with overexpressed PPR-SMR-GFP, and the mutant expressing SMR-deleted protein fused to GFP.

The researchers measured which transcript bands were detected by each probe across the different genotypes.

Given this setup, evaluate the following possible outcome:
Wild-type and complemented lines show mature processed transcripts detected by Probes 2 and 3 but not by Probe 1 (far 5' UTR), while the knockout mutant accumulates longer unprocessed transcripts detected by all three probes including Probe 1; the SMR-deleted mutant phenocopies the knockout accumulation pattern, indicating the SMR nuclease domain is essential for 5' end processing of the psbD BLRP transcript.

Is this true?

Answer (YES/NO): NO